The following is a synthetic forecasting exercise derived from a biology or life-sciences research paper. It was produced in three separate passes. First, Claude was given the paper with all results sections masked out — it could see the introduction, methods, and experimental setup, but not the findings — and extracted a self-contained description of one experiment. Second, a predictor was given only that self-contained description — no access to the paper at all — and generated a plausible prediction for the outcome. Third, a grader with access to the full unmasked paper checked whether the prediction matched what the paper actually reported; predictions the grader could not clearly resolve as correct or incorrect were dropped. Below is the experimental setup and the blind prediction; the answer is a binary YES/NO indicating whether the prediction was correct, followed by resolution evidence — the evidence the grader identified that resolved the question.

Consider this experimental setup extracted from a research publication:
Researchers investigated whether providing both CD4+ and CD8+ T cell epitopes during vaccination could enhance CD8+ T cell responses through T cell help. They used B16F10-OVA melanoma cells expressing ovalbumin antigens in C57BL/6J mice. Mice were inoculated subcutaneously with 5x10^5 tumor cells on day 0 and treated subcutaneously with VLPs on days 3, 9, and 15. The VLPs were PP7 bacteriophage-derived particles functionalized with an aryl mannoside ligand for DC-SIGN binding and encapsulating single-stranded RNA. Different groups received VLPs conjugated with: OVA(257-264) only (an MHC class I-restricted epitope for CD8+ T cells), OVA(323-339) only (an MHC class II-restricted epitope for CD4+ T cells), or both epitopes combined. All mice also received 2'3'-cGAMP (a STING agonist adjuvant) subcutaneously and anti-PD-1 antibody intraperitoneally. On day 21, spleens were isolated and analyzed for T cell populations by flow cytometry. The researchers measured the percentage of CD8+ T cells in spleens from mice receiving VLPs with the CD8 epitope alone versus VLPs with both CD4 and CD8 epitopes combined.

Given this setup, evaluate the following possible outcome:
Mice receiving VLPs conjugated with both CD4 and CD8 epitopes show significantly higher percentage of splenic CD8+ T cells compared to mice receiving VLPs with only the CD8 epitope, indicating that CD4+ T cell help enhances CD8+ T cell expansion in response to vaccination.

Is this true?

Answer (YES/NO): YES